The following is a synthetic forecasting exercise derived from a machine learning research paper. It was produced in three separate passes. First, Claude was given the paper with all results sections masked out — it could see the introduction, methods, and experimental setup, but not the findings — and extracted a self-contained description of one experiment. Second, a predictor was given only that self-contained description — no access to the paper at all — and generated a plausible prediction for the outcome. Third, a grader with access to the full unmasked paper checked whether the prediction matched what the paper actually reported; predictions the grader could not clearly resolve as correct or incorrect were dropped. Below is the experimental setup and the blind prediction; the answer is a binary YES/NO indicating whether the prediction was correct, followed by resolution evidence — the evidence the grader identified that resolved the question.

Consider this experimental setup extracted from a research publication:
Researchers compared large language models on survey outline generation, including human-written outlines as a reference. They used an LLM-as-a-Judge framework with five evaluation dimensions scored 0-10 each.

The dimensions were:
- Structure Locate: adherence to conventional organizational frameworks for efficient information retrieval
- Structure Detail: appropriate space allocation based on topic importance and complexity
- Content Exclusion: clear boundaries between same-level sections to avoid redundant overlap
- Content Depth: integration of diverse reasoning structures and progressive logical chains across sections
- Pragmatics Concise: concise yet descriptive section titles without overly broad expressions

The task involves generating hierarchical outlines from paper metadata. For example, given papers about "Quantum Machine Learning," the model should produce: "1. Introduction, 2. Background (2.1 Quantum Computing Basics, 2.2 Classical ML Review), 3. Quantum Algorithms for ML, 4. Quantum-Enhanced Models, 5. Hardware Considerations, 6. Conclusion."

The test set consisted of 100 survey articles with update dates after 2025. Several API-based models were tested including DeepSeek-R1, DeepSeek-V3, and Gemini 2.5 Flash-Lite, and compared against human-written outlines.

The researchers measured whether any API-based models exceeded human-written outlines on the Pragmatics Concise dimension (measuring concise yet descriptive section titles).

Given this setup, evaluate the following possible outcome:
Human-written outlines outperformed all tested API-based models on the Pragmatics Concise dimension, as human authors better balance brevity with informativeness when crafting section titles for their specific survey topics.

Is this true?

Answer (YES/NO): NO